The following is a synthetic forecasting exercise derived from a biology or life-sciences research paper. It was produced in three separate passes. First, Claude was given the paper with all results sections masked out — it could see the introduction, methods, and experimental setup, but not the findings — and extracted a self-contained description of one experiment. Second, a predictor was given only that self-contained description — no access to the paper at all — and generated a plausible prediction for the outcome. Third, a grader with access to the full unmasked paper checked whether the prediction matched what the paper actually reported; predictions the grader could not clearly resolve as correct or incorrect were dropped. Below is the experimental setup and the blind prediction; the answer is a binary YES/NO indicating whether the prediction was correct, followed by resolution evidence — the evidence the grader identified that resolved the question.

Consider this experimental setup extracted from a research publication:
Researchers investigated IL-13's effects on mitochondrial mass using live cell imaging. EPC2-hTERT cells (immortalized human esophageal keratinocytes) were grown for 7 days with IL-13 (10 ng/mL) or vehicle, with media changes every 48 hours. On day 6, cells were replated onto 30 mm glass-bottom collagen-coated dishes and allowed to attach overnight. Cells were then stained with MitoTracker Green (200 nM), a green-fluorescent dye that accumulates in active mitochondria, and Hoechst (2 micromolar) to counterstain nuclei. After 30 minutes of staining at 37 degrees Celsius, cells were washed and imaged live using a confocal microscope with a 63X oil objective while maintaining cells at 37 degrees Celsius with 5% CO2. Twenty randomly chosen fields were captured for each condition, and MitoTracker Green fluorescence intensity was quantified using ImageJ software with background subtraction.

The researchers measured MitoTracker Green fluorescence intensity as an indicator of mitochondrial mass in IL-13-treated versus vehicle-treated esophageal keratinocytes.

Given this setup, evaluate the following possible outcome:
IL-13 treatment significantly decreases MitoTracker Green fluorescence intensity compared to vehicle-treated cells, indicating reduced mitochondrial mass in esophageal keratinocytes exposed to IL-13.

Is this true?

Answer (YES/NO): NO